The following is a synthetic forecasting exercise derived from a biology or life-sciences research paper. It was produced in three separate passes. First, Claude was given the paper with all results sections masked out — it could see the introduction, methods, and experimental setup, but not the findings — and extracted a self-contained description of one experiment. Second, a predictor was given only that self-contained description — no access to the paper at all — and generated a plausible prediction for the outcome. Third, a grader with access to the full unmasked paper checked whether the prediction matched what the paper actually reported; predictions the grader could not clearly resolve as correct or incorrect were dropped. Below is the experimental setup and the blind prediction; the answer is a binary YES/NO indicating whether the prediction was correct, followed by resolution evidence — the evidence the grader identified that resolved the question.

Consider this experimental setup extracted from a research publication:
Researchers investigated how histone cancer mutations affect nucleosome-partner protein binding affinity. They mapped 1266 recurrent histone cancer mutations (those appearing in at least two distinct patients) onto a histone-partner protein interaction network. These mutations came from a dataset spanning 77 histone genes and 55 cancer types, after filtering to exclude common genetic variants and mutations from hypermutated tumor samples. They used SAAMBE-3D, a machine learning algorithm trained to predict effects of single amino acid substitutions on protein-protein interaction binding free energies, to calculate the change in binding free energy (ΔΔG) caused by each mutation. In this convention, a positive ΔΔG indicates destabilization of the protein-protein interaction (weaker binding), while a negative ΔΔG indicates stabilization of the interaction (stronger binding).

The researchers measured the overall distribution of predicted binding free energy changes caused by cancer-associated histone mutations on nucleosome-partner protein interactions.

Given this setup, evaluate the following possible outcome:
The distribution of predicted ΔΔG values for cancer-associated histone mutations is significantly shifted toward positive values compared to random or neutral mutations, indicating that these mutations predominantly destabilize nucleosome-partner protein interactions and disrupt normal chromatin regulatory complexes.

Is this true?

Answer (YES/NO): YES